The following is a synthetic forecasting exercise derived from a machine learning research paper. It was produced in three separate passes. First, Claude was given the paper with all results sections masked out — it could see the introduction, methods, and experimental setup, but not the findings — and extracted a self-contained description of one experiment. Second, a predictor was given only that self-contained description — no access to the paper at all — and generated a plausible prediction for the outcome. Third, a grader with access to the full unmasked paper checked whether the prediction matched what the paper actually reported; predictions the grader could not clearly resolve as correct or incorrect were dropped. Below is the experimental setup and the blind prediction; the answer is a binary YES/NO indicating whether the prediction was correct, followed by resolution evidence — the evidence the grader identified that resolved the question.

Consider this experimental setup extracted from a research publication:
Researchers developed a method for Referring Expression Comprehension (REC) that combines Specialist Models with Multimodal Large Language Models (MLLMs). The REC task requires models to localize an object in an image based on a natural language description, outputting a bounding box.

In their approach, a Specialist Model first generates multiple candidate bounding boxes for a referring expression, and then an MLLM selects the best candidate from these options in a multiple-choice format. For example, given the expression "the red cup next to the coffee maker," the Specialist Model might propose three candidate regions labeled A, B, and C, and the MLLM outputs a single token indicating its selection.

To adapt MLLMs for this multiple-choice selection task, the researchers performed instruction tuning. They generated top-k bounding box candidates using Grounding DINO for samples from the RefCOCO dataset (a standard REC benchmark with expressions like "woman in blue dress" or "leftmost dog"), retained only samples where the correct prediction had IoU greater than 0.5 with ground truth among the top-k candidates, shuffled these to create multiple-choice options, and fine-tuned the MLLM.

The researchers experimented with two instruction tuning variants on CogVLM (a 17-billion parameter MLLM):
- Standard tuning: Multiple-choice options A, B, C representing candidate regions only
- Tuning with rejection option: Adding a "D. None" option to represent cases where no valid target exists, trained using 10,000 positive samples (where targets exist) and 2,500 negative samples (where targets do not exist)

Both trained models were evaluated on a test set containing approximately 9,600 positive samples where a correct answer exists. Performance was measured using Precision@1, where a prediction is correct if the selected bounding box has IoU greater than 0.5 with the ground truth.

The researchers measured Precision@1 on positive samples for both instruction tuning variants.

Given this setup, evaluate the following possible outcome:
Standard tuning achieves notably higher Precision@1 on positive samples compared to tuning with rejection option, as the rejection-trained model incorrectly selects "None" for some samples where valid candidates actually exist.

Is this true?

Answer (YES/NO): YES